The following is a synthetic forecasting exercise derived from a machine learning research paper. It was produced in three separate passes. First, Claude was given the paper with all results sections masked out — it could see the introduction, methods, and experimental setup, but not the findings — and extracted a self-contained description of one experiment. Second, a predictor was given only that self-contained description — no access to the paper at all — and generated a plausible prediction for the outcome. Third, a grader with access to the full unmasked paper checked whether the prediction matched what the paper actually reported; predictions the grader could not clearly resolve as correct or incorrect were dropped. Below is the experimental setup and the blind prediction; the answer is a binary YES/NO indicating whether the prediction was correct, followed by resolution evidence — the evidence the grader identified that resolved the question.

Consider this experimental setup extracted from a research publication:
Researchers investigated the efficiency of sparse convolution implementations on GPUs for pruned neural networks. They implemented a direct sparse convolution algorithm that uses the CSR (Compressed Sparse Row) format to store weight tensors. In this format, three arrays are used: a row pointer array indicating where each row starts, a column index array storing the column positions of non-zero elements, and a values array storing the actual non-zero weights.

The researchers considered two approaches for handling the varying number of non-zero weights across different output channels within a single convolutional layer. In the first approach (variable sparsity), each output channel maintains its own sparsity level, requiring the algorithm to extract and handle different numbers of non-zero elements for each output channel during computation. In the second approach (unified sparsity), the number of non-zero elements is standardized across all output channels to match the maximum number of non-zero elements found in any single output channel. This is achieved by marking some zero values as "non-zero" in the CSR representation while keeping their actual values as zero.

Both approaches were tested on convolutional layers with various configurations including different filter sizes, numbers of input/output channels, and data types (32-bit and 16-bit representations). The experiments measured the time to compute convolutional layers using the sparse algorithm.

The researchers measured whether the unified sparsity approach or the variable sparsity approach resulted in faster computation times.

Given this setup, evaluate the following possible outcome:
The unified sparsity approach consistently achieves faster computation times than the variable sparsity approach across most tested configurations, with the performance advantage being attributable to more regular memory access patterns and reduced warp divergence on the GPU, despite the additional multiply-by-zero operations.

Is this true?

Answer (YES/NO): NO